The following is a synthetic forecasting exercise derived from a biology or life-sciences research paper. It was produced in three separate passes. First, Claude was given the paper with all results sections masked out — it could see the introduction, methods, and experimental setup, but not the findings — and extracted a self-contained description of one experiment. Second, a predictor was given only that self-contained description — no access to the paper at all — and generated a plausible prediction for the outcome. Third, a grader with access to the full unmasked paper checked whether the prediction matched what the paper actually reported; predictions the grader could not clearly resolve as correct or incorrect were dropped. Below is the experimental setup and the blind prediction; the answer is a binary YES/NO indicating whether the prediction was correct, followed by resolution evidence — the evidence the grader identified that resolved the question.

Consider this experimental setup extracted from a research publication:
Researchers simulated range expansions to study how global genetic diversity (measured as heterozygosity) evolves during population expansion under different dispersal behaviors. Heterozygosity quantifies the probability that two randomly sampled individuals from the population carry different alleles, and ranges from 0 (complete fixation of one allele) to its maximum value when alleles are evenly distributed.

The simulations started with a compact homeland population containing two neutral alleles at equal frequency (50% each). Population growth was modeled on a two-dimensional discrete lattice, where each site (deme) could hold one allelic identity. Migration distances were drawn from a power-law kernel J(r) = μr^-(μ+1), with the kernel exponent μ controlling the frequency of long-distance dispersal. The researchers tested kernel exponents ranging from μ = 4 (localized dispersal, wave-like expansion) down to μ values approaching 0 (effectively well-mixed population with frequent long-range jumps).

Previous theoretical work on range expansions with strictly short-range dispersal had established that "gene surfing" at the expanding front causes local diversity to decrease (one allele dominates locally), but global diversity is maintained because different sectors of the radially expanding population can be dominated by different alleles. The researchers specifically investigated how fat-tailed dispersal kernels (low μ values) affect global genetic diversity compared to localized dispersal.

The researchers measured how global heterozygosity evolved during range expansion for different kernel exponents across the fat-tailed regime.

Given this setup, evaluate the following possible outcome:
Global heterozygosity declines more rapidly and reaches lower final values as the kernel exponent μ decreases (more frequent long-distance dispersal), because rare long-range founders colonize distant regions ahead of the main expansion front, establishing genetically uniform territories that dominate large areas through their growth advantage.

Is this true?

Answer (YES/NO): NO